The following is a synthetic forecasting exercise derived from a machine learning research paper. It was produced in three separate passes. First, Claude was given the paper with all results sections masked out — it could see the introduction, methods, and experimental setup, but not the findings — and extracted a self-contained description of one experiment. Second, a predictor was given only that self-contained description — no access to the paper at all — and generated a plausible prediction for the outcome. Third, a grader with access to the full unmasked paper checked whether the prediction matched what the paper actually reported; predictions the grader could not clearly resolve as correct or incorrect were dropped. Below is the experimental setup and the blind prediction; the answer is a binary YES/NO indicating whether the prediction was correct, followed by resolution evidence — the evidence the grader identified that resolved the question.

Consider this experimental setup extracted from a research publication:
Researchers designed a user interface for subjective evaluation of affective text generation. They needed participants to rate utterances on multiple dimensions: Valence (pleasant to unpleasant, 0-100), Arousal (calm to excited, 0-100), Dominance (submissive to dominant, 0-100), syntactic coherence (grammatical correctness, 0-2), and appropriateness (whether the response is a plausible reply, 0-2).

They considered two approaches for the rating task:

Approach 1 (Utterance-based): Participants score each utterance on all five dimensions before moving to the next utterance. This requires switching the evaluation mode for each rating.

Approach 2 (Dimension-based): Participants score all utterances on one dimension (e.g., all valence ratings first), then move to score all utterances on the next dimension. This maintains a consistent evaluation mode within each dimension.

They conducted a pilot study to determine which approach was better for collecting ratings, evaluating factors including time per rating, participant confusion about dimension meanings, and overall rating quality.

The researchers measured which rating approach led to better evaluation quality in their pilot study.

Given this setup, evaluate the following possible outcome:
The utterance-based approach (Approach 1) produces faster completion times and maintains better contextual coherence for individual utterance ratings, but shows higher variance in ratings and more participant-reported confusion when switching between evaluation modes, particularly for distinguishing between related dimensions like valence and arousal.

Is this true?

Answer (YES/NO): NO